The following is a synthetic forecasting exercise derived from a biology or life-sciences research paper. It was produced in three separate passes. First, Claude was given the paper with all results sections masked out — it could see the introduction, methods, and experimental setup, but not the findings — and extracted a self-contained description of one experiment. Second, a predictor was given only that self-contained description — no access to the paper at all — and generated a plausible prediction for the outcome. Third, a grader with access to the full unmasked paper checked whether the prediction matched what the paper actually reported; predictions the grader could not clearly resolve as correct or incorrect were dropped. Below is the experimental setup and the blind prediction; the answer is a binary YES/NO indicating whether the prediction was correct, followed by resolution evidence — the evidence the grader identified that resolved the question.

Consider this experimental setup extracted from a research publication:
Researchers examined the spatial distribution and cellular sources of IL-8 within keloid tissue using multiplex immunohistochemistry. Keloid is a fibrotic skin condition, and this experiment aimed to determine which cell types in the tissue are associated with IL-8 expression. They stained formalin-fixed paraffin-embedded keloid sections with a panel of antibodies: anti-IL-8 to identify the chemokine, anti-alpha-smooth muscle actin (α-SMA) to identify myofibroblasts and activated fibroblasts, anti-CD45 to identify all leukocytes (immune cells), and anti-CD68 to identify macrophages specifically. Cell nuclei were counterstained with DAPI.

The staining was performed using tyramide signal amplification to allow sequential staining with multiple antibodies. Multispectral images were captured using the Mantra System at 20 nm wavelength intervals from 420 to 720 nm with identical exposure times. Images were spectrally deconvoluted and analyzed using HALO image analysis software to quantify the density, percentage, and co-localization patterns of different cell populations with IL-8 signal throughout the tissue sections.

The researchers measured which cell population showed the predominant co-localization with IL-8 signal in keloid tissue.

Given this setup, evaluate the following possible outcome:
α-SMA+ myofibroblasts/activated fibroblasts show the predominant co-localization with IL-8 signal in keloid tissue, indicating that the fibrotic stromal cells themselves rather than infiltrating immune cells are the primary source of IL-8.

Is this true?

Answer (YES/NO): YES